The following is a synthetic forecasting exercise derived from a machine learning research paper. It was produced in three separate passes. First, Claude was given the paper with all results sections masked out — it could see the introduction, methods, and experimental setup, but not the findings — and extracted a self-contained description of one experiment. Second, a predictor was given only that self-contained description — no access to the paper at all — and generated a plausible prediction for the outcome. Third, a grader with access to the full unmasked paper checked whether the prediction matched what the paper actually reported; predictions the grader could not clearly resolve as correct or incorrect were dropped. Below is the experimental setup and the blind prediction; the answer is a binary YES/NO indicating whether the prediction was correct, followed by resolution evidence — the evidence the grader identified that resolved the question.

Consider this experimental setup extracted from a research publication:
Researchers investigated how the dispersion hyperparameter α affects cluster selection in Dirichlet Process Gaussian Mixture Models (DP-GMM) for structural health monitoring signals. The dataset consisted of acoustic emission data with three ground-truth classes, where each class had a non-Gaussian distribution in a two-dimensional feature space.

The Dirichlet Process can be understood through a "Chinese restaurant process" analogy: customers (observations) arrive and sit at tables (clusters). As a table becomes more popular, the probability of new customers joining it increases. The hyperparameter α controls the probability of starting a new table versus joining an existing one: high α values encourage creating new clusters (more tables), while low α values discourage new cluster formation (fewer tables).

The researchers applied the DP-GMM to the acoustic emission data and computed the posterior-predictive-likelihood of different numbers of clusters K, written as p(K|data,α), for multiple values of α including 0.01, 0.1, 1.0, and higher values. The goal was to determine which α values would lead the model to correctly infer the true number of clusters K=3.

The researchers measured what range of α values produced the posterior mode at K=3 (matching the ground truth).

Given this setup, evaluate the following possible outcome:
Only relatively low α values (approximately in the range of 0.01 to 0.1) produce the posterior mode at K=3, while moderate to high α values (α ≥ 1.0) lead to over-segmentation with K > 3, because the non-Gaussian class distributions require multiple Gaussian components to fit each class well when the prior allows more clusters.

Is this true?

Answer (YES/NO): YES